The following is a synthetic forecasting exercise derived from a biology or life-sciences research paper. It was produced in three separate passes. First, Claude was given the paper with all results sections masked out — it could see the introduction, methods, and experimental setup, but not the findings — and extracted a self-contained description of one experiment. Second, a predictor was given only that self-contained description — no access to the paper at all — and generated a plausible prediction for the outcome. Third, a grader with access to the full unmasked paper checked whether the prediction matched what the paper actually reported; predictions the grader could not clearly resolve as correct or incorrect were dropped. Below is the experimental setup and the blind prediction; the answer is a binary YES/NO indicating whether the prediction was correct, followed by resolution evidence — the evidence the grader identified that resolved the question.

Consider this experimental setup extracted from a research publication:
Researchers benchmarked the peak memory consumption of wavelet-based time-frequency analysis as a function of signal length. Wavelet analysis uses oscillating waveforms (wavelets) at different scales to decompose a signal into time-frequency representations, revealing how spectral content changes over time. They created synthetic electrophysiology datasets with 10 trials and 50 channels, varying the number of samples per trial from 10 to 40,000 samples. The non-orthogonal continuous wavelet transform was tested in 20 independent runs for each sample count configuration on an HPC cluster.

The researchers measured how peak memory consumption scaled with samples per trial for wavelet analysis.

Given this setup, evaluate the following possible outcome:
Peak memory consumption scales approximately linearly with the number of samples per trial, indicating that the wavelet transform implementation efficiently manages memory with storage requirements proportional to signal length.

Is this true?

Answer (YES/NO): YES